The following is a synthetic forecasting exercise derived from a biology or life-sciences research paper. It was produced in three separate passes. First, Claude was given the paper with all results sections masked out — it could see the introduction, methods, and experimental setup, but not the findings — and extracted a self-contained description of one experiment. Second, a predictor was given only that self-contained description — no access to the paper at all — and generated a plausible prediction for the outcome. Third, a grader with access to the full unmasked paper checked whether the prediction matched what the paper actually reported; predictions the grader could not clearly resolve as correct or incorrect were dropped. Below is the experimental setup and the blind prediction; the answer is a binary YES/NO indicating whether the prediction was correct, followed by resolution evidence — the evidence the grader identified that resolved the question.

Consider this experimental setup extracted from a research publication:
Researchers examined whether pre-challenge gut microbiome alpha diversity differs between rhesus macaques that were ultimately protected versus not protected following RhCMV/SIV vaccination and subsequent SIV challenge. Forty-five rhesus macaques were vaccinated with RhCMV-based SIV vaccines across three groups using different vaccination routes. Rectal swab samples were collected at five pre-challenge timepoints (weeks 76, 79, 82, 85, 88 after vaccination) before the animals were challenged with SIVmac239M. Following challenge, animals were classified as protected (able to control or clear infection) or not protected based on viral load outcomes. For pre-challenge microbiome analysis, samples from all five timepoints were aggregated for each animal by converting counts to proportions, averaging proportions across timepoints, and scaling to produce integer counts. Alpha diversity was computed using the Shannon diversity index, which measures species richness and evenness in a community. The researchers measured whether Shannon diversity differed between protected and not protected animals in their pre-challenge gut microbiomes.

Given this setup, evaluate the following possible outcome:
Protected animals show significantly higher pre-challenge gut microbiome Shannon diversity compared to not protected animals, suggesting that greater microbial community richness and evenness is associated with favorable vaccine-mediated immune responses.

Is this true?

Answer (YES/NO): NO